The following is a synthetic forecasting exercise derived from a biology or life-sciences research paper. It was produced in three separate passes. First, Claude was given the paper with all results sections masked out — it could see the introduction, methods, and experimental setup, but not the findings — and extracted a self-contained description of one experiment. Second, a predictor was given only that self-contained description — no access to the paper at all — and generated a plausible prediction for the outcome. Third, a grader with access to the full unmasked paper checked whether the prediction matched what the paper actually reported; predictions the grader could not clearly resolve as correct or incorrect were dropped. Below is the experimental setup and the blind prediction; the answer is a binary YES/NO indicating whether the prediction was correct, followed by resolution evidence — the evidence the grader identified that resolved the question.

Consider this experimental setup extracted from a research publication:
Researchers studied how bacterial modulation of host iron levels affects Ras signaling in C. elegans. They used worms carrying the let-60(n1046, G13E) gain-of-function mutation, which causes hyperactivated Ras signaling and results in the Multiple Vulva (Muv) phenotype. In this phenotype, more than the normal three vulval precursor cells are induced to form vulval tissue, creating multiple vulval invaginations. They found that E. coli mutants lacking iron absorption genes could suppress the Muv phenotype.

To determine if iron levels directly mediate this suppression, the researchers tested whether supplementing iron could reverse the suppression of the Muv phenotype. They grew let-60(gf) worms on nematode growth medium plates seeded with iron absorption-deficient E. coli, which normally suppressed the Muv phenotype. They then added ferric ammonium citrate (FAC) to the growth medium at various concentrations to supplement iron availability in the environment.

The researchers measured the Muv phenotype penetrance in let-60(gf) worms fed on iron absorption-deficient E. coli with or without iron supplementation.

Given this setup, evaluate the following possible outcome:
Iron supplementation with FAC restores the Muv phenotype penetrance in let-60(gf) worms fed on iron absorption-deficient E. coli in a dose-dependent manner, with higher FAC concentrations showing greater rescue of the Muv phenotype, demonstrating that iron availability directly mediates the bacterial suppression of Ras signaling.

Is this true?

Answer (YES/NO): NO